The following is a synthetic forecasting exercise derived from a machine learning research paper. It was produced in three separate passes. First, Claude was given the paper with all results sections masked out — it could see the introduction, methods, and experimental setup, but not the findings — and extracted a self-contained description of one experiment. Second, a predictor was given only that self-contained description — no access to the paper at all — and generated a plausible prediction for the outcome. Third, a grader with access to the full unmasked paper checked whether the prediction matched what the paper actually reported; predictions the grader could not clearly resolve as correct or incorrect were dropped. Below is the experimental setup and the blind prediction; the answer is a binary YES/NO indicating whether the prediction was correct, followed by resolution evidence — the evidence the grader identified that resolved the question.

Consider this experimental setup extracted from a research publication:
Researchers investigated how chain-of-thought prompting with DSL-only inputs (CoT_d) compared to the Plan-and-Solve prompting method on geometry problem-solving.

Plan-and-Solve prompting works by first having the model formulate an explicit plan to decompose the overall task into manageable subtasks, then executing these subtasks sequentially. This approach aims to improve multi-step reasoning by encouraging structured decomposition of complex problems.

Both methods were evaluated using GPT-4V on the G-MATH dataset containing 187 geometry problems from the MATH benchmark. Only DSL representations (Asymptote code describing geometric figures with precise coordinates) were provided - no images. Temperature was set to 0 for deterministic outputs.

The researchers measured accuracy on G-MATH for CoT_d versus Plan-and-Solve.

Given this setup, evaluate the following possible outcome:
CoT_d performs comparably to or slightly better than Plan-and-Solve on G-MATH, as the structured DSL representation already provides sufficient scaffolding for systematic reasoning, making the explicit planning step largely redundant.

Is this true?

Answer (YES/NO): NO